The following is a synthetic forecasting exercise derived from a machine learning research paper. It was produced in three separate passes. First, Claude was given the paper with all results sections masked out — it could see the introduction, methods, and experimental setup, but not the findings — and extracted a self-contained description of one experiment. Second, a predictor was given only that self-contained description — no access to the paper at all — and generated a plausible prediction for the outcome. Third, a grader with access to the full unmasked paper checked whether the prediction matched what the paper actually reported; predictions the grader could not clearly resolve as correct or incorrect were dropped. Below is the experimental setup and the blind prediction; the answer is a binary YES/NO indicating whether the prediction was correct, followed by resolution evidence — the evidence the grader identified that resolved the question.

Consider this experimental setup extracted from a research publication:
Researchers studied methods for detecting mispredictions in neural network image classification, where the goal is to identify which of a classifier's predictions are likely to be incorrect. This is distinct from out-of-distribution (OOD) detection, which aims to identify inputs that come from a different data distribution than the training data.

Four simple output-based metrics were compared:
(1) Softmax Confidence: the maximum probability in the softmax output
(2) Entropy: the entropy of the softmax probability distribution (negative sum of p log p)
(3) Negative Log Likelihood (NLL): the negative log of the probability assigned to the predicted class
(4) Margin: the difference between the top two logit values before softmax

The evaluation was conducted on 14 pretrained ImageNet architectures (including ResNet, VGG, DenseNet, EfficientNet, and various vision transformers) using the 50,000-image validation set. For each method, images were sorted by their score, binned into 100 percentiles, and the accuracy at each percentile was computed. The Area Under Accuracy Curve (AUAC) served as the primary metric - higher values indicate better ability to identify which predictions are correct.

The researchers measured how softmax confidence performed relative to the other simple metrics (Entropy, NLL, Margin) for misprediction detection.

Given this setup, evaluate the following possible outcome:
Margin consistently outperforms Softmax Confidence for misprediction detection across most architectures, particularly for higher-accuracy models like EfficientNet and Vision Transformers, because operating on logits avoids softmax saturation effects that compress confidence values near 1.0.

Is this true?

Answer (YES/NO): YES